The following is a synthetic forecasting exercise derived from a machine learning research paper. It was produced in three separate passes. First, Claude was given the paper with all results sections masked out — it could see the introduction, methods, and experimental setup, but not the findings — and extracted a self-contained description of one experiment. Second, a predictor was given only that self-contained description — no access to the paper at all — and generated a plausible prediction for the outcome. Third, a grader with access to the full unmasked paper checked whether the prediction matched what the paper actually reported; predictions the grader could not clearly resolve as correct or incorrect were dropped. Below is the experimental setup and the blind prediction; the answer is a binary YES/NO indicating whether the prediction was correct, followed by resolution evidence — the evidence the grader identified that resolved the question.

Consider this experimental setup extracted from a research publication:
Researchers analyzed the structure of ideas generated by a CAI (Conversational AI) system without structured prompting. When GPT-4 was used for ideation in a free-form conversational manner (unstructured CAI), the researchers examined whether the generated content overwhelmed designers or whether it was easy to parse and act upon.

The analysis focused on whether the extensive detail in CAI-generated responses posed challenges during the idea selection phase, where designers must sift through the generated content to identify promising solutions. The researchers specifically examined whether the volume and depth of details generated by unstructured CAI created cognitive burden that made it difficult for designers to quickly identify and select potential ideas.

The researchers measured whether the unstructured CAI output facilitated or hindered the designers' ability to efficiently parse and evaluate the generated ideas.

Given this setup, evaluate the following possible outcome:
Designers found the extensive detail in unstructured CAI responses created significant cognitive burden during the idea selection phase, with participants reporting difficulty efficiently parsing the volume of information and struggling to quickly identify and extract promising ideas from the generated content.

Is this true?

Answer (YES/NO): YES